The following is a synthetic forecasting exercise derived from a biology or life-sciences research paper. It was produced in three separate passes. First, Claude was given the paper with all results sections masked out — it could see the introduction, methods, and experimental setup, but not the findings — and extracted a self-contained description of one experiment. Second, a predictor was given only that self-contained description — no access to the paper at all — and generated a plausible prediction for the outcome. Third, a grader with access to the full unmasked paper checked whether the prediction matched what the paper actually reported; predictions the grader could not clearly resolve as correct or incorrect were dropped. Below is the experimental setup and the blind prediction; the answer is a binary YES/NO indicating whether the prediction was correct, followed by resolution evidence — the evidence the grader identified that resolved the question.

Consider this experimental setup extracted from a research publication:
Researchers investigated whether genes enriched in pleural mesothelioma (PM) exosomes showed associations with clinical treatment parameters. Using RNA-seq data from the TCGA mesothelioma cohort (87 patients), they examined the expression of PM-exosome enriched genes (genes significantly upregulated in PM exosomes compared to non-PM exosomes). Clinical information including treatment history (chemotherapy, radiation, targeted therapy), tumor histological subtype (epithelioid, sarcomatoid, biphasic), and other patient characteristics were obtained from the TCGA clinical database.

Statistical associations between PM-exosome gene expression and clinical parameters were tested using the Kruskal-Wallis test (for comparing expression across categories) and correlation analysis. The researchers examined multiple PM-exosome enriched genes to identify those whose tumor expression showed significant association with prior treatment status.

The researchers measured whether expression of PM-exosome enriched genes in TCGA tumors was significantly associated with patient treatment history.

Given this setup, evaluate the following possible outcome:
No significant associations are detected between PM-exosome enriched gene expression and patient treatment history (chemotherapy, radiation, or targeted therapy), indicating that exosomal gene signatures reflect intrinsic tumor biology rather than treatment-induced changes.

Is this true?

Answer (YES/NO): NO